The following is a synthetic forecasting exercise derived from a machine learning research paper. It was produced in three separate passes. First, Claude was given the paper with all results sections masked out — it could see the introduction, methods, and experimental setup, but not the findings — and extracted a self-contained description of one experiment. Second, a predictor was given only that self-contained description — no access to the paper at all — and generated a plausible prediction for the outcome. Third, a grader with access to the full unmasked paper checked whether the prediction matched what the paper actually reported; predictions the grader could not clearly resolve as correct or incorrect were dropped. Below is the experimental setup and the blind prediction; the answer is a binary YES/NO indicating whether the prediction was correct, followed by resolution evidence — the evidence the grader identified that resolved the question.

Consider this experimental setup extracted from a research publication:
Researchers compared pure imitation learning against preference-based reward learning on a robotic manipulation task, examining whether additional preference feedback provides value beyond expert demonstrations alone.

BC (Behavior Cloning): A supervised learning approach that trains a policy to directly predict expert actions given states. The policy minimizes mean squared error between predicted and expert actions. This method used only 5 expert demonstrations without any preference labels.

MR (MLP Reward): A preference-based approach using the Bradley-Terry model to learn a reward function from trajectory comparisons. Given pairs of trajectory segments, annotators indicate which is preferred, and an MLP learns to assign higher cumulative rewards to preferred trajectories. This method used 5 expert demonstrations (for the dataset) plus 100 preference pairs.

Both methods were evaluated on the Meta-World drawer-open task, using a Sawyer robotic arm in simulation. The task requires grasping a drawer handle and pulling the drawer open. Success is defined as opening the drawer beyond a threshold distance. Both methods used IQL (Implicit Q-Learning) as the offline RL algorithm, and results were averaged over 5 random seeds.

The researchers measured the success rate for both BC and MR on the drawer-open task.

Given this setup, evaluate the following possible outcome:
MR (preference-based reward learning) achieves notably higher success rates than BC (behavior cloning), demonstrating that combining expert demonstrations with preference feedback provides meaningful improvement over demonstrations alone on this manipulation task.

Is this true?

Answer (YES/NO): YES